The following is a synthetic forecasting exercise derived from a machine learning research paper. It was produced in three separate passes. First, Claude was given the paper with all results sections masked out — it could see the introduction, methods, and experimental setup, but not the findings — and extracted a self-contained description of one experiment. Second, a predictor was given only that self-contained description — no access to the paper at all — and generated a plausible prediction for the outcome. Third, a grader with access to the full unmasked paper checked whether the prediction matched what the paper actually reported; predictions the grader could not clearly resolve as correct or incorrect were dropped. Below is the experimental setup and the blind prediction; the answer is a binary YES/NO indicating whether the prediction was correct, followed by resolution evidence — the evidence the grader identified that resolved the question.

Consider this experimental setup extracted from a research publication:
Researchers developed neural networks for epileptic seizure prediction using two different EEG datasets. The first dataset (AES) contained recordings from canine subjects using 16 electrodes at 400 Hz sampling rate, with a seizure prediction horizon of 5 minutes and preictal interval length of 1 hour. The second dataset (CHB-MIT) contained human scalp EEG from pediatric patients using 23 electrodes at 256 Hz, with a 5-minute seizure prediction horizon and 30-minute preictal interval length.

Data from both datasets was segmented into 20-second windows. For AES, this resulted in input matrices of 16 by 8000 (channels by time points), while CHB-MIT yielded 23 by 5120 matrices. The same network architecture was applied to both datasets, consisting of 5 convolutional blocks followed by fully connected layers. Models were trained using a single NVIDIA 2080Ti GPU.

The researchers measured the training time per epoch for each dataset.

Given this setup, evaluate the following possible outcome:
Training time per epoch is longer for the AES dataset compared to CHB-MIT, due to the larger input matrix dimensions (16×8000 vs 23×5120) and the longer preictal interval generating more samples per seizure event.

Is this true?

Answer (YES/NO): YES